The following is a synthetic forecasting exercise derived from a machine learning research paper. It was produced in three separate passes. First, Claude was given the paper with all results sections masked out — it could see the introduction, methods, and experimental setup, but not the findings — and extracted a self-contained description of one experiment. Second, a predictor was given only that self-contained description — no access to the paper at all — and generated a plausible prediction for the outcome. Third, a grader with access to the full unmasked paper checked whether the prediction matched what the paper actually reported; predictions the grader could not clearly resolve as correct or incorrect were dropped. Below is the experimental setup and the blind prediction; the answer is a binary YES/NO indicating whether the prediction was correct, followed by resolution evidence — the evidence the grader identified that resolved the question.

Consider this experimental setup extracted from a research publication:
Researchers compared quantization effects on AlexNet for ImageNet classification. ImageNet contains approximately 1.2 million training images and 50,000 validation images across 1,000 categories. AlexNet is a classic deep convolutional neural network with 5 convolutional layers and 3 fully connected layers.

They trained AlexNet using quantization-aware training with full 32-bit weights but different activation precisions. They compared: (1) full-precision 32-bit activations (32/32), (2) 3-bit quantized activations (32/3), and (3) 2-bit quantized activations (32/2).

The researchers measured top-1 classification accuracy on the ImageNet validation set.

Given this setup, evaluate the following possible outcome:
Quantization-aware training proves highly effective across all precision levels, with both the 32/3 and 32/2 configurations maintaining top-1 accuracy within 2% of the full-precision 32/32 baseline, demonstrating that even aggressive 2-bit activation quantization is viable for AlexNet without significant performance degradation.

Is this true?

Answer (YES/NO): NO